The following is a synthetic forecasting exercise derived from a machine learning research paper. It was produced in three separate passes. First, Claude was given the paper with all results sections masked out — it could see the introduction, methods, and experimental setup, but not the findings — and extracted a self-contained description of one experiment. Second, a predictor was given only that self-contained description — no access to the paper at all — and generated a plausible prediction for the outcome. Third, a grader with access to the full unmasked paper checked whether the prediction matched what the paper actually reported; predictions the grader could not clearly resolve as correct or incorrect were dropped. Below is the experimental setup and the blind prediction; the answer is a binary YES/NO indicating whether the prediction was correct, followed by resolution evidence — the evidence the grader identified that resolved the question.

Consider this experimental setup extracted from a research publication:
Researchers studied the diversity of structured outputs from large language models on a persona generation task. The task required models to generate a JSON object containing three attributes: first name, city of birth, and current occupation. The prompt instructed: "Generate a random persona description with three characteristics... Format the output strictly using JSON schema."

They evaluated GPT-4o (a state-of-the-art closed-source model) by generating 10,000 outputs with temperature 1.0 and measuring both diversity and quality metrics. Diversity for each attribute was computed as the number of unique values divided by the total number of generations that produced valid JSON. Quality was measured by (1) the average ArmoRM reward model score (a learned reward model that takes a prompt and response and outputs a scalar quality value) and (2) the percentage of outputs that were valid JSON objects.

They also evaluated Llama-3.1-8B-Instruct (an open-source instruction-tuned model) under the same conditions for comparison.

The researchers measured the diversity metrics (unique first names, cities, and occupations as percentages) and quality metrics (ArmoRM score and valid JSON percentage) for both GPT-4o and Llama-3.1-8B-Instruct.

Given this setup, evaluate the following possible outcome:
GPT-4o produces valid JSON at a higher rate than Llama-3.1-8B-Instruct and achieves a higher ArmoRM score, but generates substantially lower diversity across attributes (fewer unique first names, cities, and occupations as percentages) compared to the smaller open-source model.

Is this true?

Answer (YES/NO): NO